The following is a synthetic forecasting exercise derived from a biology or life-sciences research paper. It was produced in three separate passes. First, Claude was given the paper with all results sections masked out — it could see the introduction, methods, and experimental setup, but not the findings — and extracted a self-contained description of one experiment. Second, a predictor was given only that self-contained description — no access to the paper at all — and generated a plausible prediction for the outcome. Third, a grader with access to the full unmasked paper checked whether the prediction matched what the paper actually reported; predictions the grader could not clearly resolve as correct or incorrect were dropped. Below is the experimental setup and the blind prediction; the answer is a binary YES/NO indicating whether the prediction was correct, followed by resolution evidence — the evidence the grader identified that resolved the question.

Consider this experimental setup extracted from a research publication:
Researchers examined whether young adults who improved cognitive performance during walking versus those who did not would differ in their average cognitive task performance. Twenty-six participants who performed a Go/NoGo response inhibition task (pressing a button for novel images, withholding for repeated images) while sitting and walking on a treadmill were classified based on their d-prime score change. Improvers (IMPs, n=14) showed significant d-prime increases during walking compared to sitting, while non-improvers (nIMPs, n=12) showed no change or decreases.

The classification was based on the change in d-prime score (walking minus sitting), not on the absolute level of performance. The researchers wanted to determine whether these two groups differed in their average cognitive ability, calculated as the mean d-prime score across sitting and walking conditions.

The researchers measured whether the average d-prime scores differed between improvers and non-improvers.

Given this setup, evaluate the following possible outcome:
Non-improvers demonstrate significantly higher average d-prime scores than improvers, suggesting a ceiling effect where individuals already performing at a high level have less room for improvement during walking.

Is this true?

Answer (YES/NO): NO